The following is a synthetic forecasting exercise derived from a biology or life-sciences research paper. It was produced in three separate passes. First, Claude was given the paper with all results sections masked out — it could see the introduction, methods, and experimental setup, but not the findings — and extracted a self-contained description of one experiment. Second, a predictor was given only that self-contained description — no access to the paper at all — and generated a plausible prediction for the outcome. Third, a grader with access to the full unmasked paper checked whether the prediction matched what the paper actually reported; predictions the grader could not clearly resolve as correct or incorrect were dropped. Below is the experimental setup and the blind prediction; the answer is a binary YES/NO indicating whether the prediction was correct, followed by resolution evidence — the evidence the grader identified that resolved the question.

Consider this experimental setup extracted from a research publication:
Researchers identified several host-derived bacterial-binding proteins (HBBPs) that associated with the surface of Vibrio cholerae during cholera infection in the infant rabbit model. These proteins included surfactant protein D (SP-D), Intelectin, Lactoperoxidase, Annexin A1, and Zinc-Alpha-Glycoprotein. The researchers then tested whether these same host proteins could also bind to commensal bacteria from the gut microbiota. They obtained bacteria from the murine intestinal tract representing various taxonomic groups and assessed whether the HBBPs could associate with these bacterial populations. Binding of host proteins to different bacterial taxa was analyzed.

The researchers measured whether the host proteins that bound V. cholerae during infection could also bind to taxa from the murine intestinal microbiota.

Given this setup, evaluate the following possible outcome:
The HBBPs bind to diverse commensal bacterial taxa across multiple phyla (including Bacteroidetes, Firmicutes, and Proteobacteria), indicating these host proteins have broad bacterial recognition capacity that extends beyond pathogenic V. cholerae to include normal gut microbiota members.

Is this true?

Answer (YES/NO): NO